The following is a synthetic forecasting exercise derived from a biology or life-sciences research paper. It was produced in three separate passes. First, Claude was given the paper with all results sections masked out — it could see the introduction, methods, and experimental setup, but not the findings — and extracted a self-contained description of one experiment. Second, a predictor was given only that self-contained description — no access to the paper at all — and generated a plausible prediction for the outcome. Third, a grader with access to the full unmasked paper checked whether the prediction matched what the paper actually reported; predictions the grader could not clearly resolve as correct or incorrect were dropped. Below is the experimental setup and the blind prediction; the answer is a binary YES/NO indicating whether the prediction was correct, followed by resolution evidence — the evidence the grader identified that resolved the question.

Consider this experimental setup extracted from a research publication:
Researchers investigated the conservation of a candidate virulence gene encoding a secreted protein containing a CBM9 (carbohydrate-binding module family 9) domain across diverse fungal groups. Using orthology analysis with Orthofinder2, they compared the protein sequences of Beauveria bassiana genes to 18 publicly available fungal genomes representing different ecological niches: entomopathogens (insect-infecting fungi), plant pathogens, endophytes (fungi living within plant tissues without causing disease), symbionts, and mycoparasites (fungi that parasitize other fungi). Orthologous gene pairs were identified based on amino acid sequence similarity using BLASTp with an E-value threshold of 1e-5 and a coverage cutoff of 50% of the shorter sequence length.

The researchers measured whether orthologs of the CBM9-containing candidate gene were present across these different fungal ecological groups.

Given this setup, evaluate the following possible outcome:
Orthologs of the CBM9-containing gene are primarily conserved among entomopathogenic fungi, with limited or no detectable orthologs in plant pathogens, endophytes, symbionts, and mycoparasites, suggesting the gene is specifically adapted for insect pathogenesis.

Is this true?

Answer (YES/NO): NO